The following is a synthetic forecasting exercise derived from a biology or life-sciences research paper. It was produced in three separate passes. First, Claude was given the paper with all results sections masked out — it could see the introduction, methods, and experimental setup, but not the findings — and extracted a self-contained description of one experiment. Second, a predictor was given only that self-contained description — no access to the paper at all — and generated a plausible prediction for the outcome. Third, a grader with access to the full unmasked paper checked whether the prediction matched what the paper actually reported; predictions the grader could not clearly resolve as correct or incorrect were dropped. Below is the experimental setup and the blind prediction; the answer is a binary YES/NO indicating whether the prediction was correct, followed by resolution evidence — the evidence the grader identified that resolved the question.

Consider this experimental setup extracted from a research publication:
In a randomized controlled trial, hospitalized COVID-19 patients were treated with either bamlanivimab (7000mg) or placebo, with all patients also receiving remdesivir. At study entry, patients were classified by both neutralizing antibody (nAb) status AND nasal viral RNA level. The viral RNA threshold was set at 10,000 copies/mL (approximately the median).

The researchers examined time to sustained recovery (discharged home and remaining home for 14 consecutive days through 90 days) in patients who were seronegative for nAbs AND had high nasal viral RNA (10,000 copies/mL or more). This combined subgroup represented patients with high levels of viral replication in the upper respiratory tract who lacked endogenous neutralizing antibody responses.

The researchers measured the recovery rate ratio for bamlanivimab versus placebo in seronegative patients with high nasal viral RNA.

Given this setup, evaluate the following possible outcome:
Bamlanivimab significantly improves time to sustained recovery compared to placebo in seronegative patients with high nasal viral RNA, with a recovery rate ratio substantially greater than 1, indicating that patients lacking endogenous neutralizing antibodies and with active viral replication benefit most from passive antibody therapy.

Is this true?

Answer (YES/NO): YES